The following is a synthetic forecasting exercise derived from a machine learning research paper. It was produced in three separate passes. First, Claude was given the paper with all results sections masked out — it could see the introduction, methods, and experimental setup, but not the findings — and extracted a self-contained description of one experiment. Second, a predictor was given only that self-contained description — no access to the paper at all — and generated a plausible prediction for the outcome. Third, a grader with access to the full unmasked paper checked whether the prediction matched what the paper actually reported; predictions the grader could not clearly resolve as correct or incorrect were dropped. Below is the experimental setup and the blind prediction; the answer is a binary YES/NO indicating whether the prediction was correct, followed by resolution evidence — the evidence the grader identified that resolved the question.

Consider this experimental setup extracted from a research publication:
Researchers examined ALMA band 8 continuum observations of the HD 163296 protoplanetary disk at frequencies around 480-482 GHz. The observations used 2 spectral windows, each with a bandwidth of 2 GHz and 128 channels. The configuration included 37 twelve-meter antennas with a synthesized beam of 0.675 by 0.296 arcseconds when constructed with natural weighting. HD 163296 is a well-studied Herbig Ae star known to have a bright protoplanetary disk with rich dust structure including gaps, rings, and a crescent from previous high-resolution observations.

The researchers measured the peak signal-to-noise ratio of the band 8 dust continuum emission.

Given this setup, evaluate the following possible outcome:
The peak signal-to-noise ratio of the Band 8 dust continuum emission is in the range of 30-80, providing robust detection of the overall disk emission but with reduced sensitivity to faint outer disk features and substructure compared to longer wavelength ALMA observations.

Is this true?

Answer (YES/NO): NO